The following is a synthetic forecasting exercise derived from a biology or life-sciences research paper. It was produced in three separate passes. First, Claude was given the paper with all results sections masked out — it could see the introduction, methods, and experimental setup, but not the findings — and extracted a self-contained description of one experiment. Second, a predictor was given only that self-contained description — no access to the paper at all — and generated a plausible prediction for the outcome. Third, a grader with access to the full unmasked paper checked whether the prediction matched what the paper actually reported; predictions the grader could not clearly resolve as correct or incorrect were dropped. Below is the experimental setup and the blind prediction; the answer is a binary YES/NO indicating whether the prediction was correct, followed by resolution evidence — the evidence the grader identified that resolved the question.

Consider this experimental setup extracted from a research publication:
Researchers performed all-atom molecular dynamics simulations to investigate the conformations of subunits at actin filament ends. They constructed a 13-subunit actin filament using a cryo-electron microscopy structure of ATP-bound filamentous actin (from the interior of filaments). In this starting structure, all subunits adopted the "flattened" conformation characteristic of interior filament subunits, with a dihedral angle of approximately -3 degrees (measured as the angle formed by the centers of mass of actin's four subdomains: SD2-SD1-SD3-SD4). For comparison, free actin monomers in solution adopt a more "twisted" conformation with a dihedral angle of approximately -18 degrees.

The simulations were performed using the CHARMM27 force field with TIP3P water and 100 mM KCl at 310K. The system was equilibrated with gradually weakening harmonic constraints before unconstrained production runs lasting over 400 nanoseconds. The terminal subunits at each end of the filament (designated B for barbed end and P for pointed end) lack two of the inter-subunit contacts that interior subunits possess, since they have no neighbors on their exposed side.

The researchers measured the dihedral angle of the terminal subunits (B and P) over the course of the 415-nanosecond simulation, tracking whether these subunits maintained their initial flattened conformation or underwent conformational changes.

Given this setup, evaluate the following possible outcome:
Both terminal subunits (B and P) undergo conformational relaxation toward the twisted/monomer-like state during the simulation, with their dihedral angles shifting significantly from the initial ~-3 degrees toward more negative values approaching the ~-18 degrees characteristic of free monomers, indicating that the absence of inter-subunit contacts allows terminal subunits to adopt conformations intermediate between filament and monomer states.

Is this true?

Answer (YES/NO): YES